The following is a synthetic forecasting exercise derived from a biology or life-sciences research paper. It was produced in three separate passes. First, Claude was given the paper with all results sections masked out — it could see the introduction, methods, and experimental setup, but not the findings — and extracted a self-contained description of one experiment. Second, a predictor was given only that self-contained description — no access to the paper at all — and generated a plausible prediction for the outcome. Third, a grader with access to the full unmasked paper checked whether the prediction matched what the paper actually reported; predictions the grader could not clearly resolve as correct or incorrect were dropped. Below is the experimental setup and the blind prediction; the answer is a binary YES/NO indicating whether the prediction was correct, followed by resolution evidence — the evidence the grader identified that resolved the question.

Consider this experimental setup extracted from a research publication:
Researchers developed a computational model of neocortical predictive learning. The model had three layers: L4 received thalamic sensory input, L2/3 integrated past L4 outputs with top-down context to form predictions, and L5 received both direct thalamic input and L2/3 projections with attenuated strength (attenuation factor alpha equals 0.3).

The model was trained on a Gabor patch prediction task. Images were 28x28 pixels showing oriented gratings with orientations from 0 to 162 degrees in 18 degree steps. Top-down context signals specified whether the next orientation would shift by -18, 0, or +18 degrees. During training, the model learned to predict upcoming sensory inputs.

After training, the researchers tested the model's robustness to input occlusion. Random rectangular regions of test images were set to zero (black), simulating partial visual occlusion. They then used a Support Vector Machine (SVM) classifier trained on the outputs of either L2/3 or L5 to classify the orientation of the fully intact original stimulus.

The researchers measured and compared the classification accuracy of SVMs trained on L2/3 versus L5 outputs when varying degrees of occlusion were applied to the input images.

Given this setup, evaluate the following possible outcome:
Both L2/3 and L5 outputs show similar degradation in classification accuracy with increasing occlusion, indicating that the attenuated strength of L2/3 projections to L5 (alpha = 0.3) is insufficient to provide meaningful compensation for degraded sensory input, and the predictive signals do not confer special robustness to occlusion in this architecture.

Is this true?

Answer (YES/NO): NO